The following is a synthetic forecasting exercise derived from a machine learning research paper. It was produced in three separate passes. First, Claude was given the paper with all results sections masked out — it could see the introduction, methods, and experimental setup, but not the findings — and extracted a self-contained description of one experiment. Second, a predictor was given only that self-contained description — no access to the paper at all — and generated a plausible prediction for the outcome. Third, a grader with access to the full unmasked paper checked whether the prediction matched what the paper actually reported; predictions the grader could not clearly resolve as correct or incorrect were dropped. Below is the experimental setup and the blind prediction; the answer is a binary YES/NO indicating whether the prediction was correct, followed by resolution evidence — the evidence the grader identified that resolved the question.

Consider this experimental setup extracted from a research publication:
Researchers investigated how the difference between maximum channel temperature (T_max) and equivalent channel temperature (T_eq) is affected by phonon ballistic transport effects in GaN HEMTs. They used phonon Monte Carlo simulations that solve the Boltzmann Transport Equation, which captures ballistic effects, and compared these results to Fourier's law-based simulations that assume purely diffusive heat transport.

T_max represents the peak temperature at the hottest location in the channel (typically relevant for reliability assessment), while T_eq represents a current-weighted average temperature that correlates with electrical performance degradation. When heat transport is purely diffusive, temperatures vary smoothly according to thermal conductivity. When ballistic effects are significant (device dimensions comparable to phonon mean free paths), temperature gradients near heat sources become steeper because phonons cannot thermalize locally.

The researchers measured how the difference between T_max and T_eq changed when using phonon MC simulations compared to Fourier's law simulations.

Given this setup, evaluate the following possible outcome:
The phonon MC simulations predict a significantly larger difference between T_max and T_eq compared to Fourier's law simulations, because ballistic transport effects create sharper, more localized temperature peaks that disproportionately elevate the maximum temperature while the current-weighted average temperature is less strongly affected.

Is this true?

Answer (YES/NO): YES